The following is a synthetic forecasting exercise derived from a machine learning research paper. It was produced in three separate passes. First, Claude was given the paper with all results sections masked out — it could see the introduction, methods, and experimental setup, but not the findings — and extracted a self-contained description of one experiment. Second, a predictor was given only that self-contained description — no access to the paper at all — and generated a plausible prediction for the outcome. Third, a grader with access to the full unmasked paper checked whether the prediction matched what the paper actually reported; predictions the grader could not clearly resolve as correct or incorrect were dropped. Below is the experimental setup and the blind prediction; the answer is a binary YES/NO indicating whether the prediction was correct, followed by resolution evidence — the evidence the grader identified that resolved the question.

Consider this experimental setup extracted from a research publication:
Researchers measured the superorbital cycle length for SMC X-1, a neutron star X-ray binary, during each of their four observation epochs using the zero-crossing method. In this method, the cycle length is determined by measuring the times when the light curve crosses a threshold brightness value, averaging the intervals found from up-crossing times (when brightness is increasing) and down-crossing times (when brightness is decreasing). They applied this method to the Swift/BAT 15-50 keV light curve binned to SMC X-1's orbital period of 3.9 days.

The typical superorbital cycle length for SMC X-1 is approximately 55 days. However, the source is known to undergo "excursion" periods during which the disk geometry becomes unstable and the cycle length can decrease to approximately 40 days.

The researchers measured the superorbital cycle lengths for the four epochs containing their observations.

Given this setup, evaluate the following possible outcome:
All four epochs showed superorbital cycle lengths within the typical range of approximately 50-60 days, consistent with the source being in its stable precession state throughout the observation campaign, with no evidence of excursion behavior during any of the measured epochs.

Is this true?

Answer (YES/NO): NO